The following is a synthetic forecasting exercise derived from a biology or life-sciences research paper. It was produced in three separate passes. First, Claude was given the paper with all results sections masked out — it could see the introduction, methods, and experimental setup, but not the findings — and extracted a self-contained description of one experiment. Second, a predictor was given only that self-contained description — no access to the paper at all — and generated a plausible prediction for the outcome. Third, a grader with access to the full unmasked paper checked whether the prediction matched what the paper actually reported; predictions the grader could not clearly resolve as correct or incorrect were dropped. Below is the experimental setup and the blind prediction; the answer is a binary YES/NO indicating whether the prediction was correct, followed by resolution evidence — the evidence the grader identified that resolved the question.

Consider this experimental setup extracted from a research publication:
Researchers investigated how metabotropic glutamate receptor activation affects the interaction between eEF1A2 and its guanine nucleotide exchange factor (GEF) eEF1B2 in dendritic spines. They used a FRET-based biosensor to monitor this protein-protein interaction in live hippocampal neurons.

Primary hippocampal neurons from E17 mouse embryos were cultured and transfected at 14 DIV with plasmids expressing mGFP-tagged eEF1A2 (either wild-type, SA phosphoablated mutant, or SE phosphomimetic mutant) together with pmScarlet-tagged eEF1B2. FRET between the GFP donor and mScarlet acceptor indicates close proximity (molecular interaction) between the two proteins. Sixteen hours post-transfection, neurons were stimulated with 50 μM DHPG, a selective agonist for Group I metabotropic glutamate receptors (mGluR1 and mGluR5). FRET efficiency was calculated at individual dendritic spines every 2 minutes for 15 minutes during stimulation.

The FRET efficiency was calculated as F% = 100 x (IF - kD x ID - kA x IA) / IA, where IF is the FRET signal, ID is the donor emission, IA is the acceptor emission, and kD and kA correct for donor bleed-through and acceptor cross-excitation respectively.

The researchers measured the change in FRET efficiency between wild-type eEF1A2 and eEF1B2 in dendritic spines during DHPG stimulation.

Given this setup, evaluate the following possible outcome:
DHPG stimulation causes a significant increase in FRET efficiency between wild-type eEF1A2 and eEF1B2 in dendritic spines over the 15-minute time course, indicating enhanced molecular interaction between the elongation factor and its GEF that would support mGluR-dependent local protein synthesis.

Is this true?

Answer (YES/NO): NO